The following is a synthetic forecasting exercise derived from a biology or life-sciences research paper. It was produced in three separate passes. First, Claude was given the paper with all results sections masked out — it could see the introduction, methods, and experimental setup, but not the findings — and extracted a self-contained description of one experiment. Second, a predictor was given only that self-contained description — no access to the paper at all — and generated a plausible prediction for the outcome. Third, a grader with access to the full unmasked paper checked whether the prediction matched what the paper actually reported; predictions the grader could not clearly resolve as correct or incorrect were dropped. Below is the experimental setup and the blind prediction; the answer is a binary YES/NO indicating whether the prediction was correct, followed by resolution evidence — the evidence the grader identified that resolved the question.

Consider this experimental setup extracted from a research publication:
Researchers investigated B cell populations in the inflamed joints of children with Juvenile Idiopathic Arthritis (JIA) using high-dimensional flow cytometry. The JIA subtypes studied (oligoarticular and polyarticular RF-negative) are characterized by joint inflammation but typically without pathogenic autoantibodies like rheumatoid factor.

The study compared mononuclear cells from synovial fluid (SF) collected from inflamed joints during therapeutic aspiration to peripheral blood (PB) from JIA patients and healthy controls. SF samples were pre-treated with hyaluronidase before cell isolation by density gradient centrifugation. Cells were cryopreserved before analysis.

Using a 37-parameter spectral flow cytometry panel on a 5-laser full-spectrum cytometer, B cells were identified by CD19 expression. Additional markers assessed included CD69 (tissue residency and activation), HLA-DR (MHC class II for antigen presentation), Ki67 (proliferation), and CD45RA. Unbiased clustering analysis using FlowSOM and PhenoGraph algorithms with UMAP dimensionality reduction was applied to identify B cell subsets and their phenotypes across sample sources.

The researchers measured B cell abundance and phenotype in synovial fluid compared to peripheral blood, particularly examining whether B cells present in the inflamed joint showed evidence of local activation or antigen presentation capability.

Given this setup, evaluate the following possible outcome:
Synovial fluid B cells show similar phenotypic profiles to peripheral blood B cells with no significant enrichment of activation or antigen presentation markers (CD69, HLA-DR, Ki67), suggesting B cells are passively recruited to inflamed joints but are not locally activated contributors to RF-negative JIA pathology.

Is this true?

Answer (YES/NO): NO